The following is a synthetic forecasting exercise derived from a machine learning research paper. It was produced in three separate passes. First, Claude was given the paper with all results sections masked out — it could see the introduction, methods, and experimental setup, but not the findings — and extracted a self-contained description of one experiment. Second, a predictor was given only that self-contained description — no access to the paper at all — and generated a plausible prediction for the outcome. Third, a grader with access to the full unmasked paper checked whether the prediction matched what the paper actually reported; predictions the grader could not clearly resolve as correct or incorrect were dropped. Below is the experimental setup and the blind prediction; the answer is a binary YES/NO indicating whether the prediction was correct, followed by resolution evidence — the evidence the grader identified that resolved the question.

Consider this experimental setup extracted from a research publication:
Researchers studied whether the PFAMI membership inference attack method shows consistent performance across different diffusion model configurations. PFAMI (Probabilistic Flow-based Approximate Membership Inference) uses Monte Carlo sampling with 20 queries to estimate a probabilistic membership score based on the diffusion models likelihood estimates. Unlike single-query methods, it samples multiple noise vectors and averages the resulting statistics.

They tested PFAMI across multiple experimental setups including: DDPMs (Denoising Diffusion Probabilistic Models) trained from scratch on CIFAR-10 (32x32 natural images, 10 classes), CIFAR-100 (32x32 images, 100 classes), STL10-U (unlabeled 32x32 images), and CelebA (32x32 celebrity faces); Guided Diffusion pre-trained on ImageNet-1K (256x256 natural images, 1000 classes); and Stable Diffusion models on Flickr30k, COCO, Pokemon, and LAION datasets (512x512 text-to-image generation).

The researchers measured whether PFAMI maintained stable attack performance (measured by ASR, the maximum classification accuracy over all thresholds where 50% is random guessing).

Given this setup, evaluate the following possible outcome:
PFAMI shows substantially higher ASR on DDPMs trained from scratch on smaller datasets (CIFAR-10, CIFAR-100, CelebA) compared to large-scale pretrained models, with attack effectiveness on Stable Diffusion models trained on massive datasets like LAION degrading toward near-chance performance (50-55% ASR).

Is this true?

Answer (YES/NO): NO